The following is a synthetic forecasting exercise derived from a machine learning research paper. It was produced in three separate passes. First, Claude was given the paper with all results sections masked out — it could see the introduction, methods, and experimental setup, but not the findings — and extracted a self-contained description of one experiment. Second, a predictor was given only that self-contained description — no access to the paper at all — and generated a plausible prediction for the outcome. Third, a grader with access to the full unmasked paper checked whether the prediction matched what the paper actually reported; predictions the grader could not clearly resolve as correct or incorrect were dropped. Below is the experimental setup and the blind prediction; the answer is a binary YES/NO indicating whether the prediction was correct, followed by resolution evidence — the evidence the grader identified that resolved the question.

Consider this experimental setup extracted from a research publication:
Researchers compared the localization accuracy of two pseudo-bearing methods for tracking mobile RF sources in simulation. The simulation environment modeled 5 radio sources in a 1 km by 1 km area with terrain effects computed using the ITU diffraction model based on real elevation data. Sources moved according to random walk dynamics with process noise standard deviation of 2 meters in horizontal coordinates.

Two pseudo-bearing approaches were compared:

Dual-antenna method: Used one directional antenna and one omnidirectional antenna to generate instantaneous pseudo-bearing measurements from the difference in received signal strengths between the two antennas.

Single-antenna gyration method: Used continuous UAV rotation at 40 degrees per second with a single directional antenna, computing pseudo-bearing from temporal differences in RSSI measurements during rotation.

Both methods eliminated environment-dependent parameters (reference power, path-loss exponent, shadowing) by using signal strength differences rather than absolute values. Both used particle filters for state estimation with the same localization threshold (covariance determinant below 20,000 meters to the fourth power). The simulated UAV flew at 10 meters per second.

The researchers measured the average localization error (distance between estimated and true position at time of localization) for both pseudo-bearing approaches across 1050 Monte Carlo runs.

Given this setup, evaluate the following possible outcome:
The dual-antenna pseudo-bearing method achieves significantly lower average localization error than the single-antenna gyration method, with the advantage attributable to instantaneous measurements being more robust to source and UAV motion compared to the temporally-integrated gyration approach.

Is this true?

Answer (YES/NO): NO